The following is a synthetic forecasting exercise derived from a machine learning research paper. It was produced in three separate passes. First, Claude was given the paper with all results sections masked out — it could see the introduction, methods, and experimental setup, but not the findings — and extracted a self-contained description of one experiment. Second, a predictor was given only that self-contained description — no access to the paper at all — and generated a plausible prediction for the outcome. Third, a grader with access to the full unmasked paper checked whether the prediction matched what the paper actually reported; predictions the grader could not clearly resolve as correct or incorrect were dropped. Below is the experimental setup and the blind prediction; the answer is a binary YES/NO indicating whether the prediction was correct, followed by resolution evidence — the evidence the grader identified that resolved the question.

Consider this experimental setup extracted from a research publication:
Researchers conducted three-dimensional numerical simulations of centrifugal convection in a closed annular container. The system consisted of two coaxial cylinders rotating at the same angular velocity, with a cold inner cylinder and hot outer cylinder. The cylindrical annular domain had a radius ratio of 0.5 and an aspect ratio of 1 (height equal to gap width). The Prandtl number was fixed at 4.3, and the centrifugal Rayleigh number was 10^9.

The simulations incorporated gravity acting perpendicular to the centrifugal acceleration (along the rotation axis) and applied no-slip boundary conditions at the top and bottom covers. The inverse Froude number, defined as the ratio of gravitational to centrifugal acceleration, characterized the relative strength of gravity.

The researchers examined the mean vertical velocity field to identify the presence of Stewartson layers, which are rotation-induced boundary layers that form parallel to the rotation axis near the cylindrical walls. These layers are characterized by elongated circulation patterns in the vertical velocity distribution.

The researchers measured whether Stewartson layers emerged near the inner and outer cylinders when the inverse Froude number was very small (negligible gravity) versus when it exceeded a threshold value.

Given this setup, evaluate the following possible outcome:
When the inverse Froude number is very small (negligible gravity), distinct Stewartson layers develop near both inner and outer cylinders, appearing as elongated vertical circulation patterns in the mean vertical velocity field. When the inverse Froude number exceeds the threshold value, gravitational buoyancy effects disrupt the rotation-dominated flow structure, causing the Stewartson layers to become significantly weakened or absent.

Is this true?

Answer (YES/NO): NO